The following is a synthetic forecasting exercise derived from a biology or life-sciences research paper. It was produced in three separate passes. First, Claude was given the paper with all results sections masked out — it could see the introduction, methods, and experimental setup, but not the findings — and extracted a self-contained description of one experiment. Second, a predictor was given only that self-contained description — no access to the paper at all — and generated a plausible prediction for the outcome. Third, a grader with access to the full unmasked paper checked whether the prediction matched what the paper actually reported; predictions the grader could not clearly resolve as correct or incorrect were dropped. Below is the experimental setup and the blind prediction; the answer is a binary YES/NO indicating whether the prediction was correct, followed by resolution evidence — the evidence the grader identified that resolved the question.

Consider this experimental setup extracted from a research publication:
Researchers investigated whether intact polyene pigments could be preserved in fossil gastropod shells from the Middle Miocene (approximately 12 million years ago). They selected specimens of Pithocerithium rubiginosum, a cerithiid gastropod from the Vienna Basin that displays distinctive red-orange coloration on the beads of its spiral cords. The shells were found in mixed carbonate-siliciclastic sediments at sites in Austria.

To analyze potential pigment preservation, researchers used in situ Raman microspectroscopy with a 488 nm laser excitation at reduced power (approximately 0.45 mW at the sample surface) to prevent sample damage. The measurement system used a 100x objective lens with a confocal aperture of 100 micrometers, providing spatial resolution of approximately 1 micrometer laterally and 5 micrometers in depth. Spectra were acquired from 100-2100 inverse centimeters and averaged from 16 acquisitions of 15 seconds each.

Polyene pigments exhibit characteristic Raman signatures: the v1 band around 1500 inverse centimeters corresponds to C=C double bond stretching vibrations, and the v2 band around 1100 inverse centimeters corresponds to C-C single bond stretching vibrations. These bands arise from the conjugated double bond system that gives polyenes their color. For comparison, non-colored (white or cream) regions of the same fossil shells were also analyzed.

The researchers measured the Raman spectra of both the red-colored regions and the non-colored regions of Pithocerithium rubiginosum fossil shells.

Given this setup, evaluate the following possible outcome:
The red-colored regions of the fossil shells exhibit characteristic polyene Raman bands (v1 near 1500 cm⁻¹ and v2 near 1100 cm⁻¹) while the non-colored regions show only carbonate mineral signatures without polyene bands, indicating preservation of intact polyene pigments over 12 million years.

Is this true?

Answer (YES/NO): YES